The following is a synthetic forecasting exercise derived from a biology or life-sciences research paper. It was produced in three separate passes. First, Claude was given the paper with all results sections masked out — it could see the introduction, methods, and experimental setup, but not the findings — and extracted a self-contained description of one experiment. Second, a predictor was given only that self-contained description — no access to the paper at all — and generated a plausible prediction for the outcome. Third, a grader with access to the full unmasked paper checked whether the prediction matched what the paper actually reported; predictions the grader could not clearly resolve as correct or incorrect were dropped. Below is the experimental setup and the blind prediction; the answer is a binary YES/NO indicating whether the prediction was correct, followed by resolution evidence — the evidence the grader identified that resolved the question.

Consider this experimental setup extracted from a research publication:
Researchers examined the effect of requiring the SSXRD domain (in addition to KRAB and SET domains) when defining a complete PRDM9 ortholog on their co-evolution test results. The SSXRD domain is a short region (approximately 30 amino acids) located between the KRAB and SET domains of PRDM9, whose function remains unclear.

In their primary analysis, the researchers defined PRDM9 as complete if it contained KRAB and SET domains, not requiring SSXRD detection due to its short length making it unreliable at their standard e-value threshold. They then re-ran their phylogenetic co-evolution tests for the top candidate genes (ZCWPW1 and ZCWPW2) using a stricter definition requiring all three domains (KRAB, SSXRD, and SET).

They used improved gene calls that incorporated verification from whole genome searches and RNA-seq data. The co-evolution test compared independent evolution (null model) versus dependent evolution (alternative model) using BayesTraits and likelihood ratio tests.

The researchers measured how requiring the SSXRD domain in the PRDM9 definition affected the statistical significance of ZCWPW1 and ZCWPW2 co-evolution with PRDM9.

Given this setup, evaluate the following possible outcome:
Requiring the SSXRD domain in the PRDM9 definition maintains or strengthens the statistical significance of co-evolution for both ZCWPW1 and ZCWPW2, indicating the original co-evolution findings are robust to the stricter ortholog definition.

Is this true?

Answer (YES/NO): NO